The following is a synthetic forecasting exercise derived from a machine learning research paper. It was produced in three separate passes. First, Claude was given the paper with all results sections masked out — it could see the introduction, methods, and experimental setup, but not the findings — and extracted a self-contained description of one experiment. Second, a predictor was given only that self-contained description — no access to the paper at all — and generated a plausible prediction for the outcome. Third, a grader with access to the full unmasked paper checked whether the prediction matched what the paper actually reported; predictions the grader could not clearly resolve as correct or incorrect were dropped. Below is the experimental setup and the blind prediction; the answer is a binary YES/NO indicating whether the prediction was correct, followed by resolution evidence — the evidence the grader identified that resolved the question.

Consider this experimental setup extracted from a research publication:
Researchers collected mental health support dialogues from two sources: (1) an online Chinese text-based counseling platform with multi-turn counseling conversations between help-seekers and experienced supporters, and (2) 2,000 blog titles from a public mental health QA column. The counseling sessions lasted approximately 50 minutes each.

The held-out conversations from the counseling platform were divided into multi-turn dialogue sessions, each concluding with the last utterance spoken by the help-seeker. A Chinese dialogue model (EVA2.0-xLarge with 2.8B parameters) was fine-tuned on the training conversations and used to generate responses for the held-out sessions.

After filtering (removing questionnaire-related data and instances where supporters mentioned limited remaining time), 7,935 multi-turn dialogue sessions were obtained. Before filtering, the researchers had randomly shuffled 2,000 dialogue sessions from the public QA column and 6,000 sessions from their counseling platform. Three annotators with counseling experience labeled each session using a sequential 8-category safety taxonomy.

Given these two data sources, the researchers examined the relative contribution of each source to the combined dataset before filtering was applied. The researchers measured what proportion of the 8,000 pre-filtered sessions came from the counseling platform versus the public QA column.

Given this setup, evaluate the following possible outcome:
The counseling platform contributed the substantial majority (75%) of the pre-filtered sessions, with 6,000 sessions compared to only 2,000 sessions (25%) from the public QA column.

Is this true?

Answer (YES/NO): YES